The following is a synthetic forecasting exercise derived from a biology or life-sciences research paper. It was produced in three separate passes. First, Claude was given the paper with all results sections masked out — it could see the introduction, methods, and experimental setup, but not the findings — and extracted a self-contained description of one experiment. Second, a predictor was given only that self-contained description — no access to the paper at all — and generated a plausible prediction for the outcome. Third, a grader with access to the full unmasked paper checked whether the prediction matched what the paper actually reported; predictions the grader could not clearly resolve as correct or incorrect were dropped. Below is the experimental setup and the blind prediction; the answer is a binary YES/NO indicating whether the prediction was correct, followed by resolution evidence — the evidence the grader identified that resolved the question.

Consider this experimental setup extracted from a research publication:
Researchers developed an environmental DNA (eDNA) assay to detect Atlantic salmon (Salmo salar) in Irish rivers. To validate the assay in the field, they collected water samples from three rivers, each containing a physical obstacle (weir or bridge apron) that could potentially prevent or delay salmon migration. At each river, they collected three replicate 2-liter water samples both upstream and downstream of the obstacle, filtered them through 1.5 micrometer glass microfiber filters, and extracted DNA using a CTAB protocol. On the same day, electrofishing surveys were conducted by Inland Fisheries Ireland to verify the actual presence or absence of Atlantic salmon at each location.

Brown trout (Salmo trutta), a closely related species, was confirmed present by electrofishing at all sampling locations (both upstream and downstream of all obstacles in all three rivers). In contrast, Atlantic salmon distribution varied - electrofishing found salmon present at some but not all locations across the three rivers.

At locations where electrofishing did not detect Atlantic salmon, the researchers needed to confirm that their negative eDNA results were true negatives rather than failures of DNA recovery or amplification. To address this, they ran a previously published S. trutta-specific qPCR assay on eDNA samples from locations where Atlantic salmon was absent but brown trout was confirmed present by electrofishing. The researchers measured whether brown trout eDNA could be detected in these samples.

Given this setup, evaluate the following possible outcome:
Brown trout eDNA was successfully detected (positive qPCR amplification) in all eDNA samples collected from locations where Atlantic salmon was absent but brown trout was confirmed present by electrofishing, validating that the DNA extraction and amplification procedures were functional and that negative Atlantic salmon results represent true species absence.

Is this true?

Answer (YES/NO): YES